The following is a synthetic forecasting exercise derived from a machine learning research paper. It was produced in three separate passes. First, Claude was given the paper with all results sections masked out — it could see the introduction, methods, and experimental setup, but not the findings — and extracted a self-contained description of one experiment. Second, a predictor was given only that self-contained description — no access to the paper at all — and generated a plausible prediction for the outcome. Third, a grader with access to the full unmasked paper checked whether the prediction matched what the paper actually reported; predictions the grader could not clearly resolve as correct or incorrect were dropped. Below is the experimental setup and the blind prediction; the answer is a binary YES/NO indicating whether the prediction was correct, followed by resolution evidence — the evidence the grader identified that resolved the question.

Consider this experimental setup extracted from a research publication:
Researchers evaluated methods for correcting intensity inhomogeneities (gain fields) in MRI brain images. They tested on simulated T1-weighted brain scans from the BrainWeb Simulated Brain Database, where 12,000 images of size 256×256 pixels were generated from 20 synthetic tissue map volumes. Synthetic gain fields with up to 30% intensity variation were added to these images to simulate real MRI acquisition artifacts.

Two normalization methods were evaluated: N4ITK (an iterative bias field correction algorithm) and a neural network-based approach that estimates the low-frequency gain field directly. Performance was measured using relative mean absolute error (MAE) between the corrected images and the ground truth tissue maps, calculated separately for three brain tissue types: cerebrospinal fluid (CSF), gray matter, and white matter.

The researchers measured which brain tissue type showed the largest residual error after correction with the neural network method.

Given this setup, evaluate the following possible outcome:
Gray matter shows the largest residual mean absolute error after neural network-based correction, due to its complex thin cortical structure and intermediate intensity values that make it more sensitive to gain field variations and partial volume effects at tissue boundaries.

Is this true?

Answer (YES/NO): NO